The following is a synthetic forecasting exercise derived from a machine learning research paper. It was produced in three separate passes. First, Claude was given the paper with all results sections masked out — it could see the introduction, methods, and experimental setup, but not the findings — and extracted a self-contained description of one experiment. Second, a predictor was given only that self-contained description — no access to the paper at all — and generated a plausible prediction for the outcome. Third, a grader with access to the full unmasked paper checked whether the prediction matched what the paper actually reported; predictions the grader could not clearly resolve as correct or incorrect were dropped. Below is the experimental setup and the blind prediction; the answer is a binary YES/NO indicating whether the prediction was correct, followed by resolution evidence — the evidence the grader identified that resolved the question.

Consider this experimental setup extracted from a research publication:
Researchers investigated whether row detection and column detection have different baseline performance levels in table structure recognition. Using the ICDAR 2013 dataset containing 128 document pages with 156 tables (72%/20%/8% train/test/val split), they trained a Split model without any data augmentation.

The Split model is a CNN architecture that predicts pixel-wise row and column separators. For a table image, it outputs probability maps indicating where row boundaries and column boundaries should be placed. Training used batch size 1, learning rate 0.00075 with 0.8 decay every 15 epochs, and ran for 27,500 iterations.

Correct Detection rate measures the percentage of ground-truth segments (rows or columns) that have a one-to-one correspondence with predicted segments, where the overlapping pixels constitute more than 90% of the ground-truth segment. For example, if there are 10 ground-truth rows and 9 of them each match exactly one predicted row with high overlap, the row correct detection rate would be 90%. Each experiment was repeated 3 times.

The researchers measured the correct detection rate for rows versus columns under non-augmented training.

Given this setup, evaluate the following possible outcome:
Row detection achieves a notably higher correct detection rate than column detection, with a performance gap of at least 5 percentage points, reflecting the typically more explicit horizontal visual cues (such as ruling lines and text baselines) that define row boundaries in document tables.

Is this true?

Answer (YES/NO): NO